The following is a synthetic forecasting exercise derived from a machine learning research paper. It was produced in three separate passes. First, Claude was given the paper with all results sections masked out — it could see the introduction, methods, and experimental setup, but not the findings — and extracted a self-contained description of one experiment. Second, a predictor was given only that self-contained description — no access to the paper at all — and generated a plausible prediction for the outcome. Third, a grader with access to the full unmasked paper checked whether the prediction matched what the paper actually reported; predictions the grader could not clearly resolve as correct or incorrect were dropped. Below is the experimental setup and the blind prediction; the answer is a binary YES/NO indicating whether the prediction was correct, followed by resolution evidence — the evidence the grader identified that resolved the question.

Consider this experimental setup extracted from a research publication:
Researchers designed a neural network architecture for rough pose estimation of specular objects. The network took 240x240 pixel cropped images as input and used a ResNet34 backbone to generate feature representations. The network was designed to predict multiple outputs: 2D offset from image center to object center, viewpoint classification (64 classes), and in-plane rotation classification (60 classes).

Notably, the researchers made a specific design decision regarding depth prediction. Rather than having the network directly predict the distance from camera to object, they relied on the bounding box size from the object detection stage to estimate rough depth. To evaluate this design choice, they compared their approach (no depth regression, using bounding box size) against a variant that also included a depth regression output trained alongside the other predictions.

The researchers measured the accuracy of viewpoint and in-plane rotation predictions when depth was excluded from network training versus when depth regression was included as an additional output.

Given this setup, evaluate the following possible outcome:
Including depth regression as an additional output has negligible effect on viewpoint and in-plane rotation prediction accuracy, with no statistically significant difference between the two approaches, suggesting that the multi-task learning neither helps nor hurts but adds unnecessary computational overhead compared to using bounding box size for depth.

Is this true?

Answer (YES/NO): NO